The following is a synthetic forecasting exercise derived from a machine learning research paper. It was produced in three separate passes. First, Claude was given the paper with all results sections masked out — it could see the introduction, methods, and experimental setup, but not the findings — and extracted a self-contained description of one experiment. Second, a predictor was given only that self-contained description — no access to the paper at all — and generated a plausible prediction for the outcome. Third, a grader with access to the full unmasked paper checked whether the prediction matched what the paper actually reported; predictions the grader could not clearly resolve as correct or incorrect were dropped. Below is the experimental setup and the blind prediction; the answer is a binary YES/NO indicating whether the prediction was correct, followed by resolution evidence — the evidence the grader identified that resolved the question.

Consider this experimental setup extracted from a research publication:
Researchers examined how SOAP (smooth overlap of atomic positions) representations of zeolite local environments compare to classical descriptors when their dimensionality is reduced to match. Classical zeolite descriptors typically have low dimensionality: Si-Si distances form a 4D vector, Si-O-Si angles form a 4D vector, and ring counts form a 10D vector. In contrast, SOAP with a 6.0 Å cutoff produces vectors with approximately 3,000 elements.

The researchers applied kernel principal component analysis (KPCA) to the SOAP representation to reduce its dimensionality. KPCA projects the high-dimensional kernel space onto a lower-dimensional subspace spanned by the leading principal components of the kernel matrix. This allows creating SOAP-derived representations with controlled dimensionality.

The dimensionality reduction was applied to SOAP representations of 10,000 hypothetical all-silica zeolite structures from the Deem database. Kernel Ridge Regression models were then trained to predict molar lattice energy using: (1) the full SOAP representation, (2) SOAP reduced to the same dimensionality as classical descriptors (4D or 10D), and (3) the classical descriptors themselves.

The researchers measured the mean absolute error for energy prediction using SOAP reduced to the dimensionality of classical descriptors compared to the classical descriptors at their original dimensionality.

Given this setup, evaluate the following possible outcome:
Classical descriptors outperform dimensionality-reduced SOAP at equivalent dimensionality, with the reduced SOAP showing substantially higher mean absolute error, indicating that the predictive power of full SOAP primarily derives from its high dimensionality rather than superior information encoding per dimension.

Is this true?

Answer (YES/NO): NO